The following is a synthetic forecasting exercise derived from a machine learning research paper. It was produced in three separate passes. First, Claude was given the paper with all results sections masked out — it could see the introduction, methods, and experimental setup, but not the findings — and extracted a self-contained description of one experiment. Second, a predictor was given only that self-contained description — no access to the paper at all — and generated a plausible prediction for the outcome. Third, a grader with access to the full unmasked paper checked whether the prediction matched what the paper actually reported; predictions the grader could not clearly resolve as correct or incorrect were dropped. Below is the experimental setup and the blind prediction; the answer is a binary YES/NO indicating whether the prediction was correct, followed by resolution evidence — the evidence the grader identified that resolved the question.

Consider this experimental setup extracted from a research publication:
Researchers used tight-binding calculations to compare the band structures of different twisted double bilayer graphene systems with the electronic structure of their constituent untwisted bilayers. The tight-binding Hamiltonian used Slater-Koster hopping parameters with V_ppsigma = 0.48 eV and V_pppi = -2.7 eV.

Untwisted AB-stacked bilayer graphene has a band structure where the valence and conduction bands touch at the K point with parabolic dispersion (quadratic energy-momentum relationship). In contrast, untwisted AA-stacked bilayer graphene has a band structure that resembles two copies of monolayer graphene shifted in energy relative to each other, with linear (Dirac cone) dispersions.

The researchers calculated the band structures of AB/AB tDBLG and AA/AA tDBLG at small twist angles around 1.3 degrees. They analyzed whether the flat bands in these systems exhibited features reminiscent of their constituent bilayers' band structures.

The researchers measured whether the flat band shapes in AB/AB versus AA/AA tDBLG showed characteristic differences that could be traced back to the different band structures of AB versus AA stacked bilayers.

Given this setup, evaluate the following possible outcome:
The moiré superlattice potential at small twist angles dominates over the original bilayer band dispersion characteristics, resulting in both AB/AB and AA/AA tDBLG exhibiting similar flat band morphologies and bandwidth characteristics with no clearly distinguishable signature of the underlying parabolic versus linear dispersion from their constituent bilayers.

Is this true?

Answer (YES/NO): NO